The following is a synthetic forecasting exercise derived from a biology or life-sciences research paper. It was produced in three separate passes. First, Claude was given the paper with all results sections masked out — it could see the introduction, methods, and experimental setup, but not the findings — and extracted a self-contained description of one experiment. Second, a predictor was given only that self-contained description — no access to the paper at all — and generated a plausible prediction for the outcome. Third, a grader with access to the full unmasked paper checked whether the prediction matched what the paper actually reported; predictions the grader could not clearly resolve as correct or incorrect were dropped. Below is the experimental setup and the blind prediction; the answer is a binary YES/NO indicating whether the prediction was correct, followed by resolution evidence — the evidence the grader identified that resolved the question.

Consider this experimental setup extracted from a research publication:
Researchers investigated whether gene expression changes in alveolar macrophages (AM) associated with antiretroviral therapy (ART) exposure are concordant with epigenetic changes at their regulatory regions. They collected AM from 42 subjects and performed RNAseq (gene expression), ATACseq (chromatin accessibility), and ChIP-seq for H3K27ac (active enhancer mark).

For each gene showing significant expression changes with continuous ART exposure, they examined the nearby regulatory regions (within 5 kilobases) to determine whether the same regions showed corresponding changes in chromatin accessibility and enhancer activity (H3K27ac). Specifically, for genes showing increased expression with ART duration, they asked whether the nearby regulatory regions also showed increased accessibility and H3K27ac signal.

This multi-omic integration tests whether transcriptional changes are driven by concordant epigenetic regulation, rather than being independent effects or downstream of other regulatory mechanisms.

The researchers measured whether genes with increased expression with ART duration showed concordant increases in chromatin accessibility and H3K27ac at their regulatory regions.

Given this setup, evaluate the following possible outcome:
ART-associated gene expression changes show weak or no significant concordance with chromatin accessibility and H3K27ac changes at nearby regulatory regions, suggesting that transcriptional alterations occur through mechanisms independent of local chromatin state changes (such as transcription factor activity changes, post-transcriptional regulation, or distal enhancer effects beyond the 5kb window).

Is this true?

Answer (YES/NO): NO